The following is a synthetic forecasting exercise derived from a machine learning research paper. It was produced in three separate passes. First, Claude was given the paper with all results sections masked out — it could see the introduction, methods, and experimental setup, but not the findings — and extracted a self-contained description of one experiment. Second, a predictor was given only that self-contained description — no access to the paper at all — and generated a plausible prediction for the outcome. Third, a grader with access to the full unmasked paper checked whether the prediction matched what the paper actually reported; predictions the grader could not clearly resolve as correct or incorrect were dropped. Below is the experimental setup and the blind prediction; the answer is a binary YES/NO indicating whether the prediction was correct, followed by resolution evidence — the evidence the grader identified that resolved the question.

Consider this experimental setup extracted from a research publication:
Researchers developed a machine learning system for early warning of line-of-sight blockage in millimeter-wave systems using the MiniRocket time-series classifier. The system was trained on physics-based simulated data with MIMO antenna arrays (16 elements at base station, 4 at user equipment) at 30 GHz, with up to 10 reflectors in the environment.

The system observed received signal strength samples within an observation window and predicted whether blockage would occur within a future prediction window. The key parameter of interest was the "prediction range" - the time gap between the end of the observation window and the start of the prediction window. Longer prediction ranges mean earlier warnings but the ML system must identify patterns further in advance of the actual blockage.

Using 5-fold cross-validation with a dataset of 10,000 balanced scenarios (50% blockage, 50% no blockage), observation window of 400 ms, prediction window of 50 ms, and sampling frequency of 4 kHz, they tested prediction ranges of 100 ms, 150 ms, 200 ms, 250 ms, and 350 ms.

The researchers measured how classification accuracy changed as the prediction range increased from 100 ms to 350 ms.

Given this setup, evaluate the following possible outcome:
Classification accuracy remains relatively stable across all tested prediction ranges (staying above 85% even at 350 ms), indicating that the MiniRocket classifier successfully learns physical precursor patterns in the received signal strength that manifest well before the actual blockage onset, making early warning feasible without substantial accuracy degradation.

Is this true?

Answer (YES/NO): NO